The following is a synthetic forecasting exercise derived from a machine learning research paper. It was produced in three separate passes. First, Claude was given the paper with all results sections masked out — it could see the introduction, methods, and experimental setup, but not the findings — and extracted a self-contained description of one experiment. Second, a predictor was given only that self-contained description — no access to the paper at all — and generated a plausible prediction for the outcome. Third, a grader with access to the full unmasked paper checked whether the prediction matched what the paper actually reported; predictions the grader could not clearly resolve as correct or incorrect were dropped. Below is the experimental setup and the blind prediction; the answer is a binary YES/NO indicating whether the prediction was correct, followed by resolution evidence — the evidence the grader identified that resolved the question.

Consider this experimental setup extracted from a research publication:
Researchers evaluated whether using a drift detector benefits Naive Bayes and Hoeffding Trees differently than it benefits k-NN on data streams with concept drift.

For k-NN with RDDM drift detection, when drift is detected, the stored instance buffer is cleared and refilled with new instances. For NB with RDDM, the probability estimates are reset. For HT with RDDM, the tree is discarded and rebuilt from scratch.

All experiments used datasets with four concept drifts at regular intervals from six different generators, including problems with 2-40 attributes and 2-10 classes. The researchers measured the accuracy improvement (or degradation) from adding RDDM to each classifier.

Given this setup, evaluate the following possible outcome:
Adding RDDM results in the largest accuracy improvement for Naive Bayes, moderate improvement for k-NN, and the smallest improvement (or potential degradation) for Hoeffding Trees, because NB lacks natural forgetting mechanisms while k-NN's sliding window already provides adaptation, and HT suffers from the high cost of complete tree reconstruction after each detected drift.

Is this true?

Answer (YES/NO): NO